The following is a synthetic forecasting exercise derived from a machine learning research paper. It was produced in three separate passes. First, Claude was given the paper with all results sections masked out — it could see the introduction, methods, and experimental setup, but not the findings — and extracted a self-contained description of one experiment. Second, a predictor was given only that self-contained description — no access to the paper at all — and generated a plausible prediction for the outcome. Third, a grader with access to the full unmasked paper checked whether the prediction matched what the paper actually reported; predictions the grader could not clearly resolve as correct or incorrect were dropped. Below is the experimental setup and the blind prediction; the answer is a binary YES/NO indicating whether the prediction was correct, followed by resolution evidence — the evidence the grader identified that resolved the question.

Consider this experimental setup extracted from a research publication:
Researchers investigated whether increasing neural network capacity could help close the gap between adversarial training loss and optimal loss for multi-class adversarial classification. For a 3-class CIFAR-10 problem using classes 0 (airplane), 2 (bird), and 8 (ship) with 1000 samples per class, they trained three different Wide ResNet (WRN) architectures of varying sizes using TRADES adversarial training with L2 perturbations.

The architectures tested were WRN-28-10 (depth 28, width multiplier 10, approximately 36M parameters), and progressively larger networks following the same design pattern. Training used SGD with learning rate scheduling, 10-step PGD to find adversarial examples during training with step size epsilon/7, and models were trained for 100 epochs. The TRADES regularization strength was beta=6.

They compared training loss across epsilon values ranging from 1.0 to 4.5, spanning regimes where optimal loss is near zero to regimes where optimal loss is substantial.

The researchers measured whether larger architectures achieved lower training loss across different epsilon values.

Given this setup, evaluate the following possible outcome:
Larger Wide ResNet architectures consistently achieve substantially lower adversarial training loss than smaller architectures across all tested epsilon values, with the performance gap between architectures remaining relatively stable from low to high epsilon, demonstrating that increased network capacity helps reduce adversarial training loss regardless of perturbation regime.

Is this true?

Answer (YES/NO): NO